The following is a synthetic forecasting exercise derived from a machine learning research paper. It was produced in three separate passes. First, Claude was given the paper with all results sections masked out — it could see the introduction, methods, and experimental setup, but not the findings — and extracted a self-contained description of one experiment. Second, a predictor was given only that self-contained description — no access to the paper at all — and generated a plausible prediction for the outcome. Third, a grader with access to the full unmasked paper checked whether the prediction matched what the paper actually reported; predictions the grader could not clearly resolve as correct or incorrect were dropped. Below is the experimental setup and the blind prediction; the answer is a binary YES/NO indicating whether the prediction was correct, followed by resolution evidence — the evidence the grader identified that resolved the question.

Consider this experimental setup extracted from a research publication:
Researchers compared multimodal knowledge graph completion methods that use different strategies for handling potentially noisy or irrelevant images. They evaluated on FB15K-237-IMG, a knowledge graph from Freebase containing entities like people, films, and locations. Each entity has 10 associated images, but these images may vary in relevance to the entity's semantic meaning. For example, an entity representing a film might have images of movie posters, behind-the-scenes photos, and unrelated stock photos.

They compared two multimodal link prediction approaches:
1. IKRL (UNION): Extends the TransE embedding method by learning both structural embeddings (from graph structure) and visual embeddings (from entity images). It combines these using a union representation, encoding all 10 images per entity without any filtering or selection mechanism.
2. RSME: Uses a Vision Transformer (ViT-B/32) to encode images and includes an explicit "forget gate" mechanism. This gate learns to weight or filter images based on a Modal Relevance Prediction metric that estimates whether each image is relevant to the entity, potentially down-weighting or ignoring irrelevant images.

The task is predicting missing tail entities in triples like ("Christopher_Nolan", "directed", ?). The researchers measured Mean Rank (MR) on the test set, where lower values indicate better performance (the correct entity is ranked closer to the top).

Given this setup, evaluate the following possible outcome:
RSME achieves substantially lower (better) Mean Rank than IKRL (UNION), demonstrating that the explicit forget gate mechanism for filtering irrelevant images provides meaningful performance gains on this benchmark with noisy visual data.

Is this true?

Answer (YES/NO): NO